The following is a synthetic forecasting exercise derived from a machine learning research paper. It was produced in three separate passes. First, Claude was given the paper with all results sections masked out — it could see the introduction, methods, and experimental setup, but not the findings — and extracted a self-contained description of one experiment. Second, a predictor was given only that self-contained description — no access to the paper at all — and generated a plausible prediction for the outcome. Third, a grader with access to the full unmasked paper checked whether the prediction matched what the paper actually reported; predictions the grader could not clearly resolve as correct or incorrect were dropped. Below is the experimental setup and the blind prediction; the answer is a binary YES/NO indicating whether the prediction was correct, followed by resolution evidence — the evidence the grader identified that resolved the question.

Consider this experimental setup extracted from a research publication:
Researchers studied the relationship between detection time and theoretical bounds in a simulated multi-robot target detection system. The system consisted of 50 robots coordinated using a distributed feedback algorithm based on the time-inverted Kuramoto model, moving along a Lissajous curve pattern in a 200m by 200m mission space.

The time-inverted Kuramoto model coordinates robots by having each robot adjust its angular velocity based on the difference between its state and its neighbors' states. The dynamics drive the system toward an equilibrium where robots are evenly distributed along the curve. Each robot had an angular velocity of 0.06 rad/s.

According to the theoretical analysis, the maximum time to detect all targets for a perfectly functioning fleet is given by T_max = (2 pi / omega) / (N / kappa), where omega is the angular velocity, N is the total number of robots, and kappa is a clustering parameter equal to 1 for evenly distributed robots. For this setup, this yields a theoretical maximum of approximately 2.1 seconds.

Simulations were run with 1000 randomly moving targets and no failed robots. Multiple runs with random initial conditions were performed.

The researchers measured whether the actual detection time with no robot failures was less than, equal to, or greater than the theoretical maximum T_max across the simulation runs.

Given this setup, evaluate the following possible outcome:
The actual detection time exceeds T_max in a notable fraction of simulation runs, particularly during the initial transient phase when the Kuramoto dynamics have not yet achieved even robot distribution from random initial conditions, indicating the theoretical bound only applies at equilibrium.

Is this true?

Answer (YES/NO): NO